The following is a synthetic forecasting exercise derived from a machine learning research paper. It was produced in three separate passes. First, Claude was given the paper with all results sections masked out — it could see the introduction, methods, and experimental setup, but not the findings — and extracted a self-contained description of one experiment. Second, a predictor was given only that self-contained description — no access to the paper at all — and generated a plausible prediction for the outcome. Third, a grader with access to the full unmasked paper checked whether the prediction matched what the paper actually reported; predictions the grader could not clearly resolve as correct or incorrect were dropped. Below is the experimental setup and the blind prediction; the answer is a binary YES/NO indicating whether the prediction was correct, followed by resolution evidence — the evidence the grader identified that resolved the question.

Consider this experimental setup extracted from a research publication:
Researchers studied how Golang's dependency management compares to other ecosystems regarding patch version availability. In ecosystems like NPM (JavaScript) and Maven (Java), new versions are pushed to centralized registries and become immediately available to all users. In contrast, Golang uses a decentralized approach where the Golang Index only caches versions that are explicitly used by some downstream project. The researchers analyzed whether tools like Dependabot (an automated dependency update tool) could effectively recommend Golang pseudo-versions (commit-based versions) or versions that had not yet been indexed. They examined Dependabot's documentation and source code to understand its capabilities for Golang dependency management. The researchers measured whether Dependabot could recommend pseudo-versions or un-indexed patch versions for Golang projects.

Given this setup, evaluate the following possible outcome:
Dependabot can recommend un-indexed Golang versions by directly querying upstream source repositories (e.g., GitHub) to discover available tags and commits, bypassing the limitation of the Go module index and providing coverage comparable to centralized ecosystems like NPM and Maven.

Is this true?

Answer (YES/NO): NO